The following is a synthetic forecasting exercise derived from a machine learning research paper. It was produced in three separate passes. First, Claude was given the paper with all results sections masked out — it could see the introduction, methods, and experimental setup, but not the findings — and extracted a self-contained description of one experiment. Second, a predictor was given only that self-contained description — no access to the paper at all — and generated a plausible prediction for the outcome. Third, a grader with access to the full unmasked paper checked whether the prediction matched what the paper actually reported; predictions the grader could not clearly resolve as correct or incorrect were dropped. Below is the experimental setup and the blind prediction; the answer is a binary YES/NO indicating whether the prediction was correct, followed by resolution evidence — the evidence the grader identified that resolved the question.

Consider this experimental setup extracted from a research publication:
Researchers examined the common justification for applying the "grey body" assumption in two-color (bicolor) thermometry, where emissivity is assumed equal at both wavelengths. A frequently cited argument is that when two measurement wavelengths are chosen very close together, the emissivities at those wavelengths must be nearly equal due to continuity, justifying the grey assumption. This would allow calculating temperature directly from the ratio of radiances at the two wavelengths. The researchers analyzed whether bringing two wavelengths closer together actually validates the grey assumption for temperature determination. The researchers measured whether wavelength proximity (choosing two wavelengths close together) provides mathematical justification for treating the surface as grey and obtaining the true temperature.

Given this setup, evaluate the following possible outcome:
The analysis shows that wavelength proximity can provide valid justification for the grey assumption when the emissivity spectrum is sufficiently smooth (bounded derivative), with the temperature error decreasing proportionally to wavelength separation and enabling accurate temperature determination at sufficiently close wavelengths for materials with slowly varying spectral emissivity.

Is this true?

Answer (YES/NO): NO